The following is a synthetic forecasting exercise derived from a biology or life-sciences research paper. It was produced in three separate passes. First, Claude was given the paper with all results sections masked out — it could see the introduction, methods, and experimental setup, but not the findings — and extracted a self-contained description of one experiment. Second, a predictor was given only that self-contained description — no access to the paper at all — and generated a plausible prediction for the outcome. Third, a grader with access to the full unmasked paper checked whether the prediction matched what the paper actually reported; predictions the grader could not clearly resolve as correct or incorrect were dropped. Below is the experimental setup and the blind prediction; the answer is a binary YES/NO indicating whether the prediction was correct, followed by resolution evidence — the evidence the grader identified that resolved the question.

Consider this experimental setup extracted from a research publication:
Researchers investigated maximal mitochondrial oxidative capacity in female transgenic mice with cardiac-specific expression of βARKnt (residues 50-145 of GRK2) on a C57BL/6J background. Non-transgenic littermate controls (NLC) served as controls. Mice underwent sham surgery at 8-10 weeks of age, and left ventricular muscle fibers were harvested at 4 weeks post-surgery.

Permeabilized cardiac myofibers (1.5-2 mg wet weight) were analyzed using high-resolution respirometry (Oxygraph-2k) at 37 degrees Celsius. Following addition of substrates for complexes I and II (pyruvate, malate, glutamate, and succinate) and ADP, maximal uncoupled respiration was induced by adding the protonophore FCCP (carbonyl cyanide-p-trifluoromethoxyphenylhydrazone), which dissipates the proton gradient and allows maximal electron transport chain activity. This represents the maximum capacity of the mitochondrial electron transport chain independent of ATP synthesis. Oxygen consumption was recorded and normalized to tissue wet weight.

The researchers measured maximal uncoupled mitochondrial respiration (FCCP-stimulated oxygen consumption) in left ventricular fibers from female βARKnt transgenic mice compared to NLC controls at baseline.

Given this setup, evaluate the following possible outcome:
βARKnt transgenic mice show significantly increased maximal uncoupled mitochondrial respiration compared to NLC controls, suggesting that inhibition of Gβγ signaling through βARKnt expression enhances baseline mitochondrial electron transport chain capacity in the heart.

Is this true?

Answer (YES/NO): NO